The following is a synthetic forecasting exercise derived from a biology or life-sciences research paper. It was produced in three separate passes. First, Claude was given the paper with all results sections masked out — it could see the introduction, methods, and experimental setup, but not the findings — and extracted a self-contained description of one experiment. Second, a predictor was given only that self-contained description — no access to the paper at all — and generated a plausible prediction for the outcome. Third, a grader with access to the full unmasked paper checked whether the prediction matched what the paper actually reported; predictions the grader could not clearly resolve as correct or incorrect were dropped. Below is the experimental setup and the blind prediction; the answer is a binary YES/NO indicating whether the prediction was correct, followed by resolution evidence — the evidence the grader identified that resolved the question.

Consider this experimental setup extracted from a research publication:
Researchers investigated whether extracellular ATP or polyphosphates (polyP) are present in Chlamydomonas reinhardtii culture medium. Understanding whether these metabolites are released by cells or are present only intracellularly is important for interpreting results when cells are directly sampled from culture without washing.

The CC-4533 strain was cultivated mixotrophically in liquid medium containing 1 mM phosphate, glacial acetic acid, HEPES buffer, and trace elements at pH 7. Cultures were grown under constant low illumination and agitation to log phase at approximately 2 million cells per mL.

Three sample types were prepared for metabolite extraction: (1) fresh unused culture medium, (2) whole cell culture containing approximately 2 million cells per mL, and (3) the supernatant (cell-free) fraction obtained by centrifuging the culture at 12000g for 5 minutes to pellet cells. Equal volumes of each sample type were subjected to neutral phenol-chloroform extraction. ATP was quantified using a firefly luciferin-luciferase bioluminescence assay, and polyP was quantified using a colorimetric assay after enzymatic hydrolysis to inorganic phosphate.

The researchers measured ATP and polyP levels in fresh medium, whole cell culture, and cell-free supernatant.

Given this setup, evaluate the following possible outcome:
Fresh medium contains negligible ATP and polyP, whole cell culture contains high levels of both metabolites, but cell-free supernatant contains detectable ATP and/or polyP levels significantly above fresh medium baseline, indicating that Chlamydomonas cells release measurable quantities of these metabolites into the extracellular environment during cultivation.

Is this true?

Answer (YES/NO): NO